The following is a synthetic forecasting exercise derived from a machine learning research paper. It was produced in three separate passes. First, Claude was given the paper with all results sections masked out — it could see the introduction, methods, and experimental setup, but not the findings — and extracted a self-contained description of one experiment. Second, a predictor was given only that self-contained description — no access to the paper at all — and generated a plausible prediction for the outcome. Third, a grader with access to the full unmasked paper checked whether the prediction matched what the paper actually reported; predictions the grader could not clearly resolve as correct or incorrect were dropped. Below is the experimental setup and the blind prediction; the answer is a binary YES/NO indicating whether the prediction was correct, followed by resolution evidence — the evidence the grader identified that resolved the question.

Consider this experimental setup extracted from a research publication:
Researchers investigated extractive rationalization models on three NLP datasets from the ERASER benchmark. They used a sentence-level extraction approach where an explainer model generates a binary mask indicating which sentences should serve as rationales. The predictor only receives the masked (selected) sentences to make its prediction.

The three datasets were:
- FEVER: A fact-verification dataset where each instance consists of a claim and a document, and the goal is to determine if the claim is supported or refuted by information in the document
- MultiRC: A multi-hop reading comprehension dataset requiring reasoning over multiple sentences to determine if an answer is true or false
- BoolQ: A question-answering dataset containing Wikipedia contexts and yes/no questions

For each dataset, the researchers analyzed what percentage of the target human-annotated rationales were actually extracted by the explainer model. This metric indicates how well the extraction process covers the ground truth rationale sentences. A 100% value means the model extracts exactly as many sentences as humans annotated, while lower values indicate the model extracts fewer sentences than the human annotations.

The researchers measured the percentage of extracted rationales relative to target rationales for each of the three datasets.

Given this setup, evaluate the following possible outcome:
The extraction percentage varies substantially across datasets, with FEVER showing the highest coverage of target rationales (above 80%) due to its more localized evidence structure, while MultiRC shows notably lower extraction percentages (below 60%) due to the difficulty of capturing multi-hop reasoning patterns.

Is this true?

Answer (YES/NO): YES